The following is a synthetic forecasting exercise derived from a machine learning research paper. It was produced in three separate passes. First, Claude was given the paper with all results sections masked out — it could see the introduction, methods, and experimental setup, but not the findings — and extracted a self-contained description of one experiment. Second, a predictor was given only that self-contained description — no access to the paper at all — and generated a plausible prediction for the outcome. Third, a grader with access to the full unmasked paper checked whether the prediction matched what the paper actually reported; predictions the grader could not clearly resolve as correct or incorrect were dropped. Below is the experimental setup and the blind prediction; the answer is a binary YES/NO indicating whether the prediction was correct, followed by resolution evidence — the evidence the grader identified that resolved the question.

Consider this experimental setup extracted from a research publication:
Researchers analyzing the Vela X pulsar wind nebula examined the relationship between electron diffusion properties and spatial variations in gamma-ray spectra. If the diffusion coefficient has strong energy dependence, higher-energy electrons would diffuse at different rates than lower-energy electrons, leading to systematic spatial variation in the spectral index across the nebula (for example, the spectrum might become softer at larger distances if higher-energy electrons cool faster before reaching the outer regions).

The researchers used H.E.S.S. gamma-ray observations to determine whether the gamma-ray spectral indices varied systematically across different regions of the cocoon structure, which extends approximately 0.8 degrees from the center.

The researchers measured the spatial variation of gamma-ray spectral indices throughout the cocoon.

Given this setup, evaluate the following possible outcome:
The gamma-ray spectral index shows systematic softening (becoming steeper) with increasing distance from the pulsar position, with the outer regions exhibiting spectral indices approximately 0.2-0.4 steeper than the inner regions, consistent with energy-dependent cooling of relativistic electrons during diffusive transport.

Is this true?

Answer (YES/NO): NO